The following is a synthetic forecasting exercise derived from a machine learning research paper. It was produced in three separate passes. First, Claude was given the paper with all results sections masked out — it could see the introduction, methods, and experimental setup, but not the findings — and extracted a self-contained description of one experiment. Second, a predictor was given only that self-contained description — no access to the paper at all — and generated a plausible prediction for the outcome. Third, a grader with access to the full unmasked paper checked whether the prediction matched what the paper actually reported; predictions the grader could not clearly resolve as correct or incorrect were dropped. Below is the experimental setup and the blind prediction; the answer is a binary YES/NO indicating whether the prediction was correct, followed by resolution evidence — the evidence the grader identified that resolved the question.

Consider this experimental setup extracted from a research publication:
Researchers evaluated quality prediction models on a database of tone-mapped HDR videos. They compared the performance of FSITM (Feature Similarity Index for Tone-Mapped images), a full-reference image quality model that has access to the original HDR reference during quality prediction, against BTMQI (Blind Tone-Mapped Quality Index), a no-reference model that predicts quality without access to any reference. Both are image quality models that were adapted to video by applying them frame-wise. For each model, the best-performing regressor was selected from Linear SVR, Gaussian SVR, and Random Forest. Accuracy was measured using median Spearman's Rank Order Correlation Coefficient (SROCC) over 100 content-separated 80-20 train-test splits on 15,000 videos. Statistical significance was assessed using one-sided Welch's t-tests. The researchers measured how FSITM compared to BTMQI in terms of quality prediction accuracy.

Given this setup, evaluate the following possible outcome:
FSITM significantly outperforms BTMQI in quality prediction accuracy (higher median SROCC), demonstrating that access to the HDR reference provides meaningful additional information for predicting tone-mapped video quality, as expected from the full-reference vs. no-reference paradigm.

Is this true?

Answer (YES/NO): NO